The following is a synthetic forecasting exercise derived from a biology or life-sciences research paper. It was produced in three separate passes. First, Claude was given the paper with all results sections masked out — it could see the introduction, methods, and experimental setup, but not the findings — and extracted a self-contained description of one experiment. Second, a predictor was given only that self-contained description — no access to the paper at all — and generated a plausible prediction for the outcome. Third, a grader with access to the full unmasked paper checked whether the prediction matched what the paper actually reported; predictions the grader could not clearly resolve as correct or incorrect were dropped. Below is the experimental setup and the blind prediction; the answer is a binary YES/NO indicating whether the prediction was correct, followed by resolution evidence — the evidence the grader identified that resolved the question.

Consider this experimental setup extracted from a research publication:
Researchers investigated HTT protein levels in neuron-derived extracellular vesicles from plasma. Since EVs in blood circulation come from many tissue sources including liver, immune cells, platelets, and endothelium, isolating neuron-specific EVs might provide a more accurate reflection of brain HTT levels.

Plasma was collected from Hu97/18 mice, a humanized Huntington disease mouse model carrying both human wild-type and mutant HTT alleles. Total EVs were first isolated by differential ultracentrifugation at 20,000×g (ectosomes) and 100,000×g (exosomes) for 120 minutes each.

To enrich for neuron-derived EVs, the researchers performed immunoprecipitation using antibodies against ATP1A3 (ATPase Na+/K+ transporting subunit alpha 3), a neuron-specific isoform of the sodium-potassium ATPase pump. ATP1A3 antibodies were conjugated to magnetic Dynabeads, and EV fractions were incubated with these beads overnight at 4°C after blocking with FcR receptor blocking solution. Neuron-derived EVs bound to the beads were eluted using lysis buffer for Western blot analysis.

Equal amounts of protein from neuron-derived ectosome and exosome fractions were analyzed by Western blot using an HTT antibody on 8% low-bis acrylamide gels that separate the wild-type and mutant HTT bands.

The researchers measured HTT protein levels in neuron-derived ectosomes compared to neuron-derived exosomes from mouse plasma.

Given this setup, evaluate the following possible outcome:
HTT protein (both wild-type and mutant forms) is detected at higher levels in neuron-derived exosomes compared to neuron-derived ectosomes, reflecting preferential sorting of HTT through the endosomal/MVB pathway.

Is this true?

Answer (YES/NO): NO